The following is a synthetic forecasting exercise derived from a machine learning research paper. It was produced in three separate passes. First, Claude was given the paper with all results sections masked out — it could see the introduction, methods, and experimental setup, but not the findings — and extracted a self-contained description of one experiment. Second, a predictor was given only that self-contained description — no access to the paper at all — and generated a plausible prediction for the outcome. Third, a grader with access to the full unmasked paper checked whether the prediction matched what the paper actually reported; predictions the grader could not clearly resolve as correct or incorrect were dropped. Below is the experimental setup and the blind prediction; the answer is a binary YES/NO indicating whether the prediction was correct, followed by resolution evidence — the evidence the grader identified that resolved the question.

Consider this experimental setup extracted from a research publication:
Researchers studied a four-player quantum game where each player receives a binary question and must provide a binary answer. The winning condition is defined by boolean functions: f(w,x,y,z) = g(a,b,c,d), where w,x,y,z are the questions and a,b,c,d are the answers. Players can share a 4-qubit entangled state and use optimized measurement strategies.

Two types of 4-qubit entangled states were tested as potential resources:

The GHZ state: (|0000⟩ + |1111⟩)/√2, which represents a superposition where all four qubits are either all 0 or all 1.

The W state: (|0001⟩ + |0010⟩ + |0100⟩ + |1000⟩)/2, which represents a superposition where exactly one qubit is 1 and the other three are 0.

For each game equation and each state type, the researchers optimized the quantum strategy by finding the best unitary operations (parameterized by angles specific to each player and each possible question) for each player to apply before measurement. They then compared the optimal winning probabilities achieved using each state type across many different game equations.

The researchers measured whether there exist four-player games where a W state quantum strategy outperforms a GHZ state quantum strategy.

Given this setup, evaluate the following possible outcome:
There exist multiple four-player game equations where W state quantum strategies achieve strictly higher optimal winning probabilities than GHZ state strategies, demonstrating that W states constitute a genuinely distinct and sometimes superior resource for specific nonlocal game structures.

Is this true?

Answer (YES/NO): NO